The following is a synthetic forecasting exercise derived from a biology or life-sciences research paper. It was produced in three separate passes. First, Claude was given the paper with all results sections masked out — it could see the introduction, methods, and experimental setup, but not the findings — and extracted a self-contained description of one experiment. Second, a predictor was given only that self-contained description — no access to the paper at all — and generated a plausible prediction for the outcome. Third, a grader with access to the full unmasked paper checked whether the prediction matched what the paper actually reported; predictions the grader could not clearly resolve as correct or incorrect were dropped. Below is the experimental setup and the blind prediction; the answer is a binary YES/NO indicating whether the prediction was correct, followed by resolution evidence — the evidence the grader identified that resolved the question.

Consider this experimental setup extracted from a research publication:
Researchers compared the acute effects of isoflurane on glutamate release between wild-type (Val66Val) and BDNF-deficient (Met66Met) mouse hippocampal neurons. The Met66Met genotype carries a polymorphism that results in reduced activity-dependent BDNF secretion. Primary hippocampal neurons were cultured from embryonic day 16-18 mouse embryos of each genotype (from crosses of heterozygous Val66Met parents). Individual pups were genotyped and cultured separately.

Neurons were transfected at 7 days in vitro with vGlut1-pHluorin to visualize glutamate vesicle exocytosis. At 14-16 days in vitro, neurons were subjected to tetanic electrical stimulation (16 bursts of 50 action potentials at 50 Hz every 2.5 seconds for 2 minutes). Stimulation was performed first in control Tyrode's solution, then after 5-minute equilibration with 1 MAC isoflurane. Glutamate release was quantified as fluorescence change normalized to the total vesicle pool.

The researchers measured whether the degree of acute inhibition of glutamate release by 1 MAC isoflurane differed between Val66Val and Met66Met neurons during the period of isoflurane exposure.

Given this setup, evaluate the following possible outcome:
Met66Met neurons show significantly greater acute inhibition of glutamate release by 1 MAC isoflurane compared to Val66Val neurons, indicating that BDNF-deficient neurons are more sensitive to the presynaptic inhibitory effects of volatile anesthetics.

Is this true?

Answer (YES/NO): NO